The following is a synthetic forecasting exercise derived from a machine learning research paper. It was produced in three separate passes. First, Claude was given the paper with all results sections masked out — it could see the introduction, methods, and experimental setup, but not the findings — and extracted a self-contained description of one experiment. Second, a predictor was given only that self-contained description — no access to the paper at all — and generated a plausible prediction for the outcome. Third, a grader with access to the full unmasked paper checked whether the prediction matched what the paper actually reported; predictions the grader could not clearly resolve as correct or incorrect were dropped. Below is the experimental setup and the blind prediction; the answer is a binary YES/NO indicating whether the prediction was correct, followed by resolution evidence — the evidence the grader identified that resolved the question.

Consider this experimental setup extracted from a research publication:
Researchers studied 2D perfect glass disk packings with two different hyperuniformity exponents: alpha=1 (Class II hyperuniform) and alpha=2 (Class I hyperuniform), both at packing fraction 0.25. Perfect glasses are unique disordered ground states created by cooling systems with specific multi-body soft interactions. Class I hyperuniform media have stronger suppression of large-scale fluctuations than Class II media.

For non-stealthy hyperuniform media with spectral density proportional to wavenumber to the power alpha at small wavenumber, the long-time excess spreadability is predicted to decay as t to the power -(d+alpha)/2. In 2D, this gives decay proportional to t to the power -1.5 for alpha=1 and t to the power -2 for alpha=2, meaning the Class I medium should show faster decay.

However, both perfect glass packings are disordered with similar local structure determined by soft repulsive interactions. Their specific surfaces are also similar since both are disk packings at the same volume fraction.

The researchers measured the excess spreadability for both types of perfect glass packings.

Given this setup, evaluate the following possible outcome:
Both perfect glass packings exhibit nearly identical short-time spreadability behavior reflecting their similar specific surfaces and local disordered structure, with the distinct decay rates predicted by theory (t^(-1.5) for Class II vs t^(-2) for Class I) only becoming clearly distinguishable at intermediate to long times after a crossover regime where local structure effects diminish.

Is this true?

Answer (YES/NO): YES